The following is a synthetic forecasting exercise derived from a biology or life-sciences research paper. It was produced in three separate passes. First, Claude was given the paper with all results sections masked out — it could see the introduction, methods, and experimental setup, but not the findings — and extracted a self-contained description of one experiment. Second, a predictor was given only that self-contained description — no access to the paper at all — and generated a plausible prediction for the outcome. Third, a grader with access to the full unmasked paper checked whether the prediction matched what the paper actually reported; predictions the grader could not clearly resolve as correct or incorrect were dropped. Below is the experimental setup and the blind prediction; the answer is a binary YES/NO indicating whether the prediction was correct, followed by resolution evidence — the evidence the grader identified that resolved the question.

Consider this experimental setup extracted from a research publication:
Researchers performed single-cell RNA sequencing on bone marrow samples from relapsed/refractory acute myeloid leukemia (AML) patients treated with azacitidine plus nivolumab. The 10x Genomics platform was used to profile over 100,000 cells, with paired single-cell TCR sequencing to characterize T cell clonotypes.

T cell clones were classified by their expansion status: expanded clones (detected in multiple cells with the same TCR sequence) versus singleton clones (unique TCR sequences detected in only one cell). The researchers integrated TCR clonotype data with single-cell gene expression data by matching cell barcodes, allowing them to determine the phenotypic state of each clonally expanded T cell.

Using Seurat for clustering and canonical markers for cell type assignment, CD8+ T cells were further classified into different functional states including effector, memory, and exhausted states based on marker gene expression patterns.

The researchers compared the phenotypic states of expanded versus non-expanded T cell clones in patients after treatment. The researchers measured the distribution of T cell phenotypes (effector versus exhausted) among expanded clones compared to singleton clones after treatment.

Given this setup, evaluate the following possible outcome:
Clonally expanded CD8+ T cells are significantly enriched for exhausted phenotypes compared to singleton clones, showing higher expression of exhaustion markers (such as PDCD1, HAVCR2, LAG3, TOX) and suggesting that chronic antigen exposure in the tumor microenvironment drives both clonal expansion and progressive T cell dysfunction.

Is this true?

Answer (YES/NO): NO